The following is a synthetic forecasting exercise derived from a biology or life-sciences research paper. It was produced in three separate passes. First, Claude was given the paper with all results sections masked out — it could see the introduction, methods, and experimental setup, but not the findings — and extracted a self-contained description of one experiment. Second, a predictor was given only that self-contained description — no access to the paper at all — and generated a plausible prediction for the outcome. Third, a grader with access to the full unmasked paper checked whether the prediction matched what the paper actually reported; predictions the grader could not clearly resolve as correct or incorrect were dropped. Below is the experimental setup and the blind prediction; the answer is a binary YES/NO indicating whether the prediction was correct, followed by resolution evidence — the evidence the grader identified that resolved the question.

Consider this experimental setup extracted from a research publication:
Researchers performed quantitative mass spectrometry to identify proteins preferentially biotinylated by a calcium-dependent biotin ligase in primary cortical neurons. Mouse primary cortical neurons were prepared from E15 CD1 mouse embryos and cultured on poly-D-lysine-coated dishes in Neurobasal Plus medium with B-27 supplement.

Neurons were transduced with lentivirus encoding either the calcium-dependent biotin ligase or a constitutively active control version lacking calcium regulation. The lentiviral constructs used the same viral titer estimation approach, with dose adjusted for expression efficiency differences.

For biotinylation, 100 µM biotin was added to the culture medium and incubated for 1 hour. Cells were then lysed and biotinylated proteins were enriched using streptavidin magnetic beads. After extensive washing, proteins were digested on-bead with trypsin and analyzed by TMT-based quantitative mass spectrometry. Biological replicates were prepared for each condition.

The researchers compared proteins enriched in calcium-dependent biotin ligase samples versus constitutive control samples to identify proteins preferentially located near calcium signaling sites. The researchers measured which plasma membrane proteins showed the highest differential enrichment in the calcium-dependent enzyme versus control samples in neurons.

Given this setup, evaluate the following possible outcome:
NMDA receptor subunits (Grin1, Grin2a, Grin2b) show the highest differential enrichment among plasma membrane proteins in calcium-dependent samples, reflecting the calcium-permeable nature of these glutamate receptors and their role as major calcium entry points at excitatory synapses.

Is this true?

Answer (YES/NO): NO